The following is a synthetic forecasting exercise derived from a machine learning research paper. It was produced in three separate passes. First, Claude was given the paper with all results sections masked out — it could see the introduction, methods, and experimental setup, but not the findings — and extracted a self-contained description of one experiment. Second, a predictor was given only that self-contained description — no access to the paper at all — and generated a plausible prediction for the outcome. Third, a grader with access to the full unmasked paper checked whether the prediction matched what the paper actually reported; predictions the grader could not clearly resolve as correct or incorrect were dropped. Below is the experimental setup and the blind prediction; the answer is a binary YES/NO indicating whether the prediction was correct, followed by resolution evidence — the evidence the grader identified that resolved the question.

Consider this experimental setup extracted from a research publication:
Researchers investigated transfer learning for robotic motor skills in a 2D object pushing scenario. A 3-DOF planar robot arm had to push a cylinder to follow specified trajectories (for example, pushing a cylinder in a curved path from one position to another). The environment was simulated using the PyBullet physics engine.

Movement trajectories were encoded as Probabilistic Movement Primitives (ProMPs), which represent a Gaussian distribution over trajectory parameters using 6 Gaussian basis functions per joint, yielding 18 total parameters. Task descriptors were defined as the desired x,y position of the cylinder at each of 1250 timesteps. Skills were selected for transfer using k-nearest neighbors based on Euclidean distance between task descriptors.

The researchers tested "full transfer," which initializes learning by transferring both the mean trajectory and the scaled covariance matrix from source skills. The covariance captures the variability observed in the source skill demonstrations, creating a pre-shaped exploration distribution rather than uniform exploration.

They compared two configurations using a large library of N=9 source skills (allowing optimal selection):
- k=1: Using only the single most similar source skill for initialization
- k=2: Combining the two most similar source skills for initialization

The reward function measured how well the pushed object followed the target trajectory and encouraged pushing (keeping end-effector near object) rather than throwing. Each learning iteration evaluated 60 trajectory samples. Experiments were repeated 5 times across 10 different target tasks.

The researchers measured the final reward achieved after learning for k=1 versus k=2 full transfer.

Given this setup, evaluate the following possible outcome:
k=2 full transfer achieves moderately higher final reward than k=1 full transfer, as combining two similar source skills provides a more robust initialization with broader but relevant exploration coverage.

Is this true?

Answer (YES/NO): YES